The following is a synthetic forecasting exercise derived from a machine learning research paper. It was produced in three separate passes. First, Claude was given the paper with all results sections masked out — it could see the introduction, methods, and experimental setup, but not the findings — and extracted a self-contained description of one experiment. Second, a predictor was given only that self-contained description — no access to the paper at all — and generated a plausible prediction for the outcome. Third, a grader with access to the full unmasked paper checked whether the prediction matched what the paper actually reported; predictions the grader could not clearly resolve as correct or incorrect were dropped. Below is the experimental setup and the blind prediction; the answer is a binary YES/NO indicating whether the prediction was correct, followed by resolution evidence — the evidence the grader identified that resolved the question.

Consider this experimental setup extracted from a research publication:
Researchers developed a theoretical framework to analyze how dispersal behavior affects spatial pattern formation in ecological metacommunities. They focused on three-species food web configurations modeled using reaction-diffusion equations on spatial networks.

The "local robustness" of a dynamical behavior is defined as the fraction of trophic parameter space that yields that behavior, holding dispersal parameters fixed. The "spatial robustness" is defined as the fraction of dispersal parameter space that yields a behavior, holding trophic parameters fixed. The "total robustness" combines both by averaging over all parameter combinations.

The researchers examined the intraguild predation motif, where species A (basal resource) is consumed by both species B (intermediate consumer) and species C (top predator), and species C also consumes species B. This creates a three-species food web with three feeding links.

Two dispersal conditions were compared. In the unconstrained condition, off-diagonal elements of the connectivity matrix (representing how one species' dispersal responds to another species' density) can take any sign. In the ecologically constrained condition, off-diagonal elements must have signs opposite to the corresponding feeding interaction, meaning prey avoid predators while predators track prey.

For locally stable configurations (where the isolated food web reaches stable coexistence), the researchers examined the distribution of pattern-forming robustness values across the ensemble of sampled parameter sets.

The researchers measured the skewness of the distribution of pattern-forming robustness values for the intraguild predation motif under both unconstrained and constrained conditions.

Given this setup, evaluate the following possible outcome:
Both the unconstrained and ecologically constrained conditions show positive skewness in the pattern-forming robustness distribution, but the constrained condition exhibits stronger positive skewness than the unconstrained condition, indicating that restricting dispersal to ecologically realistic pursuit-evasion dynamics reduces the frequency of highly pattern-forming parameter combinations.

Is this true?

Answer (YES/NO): NO